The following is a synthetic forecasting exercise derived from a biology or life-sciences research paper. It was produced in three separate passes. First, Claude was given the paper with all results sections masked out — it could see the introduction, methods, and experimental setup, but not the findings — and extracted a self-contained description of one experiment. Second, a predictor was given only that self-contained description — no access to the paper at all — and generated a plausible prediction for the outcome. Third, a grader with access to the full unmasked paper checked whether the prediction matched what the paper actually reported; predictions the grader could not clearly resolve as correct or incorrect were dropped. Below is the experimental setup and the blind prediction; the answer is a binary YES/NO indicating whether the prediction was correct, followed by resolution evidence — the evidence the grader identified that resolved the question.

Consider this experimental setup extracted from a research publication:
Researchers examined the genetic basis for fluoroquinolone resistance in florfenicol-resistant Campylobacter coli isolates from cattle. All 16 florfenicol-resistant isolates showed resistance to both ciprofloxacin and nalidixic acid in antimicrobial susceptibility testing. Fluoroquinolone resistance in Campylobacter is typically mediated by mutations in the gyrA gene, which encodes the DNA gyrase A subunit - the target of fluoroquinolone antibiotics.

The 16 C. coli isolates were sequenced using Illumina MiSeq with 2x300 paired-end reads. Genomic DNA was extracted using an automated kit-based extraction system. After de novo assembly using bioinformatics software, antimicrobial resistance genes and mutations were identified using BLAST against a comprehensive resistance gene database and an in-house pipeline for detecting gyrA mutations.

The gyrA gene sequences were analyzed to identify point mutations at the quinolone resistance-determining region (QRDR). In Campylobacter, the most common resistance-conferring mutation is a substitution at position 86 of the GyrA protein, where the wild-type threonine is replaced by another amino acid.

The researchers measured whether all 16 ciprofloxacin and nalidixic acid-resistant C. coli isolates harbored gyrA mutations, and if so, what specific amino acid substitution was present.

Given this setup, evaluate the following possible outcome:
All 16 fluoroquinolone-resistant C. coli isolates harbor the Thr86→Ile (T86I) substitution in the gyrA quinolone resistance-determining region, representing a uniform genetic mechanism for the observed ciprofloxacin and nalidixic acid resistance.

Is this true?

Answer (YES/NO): YES